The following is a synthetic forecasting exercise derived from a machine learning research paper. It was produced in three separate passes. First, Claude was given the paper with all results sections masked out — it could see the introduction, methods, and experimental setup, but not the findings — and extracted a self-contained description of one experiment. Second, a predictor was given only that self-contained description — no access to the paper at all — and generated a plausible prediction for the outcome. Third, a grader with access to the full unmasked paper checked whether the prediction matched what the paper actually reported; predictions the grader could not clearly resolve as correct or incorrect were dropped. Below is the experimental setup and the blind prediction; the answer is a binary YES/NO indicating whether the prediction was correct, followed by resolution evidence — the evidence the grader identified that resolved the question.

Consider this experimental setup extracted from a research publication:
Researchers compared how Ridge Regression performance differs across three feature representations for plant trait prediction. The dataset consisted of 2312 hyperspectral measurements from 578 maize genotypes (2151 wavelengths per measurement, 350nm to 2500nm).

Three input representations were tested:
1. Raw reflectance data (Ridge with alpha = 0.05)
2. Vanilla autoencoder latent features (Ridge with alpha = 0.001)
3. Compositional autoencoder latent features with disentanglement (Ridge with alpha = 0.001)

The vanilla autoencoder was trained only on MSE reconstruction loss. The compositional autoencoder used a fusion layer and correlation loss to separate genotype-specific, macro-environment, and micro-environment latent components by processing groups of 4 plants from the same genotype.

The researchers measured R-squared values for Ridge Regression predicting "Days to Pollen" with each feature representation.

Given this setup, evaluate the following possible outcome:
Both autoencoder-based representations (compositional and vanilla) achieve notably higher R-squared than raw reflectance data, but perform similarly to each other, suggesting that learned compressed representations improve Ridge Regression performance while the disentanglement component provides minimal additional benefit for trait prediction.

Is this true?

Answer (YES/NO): NO